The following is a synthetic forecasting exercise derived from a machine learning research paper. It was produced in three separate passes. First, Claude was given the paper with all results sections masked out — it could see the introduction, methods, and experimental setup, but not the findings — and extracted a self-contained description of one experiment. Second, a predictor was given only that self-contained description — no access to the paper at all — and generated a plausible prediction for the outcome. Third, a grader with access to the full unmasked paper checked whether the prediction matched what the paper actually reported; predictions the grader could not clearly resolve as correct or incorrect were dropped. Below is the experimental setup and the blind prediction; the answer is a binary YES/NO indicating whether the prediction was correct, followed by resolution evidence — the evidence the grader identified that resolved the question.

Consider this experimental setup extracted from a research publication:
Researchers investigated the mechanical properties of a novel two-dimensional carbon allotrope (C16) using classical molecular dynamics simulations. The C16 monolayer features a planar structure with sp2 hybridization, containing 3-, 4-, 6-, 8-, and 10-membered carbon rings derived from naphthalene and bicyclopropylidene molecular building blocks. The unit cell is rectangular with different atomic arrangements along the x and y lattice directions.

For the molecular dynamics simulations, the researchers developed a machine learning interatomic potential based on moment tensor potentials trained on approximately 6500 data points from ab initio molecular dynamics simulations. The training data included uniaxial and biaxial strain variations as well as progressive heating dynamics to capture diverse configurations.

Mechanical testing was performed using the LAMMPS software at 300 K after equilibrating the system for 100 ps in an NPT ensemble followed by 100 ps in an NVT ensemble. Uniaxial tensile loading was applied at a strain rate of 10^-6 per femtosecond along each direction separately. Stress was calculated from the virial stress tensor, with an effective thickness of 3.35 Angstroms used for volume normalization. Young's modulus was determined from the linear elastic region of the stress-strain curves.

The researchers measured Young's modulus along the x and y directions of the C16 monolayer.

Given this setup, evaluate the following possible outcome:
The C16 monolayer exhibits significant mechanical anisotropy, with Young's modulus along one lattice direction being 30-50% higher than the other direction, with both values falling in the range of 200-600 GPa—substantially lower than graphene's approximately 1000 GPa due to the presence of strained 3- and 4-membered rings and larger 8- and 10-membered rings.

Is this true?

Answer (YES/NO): NO